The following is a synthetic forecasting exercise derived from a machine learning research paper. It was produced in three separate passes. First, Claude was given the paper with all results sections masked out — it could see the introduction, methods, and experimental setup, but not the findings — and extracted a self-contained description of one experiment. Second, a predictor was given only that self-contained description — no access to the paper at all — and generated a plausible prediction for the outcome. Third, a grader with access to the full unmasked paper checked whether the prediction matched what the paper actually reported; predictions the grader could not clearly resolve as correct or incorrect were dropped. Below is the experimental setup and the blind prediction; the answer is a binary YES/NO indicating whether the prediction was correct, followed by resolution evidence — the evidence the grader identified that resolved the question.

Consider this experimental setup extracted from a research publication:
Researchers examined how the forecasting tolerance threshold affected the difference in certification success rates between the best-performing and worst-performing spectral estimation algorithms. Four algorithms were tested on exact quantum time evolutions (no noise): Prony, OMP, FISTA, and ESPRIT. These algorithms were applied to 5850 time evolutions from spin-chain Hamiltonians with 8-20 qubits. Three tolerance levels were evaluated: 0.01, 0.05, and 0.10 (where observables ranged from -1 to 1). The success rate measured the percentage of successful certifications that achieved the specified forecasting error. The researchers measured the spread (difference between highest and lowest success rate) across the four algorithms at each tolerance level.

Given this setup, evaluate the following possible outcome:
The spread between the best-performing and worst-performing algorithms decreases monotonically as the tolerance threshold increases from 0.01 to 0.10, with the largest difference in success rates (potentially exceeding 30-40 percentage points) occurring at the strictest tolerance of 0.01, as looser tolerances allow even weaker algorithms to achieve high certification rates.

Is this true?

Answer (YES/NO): NO